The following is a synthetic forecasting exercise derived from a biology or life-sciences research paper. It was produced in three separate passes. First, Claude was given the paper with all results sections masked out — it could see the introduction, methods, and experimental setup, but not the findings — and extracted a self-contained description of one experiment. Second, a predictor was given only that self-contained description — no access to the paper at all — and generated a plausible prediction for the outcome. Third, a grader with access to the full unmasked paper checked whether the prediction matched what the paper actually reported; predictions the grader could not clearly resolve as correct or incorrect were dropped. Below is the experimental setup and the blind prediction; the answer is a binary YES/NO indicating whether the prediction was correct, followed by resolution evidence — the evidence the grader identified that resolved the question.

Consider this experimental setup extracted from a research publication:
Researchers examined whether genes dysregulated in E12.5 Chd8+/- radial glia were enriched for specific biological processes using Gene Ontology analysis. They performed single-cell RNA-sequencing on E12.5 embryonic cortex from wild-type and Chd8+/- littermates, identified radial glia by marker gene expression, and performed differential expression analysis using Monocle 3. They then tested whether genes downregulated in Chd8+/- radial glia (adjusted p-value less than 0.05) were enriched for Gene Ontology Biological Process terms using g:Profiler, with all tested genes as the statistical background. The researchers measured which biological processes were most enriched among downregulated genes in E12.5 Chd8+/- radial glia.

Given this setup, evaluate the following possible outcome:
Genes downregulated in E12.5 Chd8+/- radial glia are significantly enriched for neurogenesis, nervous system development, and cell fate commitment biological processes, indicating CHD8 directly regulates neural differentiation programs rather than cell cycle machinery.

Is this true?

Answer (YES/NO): NO